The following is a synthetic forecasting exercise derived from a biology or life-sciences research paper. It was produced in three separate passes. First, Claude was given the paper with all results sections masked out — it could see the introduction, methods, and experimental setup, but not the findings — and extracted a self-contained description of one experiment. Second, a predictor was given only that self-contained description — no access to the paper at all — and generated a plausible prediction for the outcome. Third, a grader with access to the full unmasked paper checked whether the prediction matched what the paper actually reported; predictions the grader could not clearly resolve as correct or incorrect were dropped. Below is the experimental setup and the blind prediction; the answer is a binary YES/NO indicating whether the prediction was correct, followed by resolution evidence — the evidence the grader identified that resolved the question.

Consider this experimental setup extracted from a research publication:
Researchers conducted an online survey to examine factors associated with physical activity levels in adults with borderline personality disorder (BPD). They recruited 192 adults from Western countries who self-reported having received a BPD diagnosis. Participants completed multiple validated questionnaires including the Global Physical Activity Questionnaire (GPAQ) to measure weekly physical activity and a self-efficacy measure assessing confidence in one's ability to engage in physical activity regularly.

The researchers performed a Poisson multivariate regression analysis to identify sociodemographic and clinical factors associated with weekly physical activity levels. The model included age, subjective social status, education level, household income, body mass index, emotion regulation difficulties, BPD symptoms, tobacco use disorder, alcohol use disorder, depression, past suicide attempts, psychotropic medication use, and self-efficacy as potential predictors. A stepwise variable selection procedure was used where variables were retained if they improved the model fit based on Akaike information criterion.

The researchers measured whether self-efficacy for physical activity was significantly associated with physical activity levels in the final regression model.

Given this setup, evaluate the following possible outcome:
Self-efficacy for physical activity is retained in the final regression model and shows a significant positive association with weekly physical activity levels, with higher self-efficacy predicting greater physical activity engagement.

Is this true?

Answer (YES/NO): YES